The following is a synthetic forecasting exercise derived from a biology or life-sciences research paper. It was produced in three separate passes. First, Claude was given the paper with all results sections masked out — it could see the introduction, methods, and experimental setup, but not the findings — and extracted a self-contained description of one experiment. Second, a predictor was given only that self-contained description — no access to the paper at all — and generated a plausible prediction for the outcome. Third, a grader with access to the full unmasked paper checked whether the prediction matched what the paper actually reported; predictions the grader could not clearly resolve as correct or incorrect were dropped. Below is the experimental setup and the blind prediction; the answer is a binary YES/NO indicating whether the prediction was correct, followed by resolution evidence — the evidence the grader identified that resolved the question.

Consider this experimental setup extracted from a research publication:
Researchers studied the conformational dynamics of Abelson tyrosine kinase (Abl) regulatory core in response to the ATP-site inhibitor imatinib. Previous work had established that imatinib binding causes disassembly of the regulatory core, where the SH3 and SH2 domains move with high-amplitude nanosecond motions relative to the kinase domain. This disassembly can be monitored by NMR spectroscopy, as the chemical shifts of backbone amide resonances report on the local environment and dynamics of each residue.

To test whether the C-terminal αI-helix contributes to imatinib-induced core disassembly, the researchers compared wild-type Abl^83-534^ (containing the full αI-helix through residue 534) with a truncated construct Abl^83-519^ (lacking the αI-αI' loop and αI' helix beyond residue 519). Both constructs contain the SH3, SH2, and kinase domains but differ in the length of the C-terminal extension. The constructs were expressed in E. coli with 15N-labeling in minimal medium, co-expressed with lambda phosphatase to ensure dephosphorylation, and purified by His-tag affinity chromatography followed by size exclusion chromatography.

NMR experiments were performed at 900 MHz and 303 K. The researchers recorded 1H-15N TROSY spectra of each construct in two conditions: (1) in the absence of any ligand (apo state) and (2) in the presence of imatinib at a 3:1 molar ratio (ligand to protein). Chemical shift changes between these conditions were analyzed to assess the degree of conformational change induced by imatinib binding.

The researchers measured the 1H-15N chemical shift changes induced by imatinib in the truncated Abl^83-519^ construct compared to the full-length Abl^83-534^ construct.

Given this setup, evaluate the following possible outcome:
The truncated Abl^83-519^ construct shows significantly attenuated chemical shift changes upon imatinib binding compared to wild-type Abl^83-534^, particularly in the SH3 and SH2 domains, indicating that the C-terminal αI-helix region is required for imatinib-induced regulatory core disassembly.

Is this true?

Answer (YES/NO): NO